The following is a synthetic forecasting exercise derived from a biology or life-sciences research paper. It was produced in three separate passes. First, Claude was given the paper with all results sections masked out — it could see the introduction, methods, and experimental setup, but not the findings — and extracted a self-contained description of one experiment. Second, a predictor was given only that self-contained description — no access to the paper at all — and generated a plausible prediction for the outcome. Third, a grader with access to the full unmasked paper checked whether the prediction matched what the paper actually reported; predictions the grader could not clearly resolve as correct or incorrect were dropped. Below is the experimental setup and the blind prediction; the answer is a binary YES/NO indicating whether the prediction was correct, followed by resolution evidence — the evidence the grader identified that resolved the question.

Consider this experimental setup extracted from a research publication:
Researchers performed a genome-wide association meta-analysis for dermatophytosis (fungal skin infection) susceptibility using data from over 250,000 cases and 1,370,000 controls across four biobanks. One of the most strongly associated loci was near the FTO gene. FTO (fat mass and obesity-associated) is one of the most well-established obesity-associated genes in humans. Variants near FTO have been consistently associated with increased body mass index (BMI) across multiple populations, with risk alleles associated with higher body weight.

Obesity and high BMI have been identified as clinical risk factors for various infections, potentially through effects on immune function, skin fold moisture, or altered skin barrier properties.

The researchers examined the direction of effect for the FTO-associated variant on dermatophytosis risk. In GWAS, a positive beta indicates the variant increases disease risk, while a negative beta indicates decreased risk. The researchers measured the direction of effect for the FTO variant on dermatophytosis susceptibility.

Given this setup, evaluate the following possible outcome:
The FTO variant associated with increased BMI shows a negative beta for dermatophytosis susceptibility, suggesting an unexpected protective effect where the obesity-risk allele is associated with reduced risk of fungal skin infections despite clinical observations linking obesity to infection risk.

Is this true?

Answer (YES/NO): YES